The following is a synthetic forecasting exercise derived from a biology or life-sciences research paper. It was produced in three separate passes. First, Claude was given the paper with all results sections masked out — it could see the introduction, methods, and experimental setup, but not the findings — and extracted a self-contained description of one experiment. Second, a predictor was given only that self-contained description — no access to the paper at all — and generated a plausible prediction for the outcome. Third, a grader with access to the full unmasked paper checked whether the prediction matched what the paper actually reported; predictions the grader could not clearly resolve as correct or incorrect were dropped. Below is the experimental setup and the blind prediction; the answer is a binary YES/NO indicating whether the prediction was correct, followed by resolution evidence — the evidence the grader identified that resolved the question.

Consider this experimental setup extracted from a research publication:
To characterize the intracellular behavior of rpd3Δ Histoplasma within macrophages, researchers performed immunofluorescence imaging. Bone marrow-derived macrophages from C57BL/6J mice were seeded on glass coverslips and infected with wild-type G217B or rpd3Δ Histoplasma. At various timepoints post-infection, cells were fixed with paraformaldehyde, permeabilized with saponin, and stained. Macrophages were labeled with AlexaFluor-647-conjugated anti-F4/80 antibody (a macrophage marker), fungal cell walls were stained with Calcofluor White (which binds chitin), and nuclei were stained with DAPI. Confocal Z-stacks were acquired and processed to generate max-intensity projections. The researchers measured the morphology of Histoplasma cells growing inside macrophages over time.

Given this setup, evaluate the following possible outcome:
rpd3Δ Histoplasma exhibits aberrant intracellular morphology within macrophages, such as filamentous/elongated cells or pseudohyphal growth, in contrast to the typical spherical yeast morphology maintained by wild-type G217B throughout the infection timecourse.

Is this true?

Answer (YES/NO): YES